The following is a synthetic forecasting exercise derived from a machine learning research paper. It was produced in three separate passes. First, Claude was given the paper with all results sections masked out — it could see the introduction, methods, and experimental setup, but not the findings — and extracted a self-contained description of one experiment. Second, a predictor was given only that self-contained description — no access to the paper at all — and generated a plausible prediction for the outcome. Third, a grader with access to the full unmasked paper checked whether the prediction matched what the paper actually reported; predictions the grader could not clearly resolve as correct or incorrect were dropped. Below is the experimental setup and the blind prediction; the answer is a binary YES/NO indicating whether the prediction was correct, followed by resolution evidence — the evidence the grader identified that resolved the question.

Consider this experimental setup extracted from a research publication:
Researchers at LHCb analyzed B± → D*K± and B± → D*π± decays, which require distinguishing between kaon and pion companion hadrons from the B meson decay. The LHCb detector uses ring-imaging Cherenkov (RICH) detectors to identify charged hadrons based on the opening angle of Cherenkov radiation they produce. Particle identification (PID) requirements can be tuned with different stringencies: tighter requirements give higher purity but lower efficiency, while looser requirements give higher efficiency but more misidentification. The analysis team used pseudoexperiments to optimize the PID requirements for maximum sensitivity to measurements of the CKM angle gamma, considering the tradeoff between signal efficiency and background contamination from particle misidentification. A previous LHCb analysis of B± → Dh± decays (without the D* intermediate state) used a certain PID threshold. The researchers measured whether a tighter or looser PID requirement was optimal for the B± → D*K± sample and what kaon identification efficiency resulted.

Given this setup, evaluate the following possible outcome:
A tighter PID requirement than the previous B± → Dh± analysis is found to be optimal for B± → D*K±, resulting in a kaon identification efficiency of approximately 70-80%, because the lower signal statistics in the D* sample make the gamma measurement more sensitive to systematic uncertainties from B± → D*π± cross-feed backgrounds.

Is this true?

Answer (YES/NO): YES